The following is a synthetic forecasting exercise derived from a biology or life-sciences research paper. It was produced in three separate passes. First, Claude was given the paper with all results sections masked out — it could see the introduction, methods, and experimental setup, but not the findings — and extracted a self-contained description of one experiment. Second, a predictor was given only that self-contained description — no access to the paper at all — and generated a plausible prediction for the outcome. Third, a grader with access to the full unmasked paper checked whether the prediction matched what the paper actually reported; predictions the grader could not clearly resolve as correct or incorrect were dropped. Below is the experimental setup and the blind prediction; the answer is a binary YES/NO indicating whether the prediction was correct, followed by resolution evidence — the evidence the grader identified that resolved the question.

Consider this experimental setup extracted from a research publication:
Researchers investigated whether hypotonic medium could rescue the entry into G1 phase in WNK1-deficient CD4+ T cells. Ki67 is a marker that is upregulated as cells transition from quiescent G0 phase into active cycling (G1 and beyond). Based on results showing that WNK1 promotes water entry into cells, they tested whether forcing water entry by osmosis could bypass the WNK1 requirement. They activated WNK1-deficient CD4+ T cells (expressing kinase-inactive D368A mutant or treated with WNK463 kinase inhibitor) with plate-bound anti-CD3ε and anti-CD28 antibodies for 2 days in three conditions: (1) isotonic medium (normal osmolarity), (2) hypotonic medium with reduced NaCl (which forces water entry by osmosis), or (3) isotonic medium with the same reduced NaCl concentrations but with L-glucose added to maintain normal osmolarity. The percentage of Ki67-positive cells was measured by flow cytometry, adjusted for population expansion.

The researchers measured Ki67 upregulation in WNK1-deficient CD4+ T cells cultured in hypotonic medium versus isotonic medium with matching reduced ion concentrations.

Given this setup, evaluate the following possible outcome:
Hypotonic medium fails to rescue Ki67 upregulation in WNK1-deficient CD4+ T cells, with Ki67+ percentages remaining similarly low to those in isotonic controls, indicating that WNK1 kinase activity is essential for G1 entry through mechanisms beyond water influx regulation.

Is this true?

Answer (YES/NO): NO